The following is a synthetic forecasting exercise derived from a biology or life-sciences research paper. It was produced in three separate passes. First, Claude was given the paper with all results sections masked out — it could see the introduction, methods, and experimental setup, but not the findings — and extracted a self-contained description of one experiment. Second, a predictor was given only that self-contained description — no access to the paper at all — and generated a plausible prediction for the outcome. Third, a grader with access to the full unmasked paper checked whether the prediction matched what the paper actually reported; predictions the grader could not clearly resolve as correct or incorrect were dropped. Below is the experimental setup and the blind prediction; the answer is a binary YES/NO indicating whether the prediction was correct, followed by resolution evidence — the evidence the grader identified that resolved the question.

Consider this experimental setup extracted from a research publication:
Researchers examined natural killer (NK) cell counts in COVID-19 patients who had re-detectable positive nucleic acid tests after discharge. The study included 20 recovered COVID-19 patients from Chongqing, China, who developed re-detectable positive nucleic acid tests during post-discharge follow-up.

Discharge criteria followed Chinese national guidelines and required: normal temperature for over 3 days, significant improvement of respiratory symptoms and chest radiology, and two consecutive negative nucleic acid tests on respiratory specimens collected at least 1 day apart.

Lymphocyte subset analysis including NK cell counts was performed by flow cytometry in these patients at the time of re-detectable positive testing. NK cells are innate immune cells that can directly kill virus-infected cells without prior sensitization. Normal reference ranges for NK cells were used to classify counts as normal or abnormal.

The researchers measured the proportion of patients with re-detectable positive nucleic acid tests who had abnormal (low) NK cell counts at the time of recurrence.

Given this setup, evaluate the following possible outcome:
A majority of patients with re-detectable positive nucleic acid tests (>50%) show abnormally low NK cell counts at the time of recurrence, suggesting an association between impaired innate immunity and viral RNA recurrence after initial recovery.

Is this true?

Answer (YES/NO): NO